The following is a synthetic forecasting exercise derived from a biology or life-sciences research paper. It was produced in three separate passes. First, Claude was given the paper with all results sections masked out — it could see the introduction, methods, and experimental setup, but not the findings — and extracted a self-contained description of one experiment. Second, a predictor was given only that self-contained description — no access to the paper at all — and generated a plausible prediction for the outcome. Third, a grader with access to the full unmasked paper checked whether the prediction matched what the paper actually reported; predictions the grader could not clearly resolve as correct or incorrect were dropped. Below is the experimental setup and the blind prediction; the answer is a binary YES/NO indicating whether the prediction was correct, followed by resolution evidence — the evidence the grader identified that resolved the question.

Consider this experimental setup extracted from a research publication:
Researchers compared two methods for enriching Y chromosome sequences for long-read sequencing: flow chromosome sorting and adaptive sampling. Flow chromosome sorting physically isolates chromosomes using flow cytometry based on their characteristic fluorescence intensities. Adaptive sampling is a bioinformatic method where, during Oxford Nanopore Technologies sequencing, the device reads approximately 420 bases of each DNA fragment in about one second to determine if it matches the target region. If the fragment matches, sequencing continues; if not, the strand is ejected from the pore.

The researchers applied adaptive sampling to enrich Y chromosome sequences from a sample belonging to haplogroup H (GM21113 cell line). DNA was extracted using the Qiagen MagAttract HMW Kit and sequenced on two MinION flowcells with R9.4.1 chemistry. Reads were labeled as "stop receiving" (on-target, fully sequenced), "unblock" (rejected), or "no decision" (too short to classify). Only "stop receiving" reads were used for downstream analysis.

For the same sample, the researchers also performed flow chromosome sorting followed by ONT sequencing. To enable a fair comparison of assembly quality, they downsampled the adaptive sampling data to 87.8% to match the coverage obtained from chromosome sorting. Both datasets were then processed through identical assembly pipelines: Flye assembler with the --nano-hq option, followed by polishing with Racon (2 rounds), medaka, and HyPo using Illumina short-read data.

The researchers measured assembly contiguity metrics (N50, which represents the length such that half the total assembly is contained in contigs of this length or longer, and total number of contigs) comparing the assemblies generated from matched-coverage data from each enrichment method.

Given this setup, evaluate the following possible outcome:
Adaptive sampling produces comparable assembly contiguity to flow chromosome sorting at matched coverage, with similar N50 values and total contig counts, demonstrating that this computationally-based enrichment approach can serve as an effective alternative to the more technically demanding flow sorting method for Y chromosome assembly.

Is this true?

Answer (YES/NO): NO